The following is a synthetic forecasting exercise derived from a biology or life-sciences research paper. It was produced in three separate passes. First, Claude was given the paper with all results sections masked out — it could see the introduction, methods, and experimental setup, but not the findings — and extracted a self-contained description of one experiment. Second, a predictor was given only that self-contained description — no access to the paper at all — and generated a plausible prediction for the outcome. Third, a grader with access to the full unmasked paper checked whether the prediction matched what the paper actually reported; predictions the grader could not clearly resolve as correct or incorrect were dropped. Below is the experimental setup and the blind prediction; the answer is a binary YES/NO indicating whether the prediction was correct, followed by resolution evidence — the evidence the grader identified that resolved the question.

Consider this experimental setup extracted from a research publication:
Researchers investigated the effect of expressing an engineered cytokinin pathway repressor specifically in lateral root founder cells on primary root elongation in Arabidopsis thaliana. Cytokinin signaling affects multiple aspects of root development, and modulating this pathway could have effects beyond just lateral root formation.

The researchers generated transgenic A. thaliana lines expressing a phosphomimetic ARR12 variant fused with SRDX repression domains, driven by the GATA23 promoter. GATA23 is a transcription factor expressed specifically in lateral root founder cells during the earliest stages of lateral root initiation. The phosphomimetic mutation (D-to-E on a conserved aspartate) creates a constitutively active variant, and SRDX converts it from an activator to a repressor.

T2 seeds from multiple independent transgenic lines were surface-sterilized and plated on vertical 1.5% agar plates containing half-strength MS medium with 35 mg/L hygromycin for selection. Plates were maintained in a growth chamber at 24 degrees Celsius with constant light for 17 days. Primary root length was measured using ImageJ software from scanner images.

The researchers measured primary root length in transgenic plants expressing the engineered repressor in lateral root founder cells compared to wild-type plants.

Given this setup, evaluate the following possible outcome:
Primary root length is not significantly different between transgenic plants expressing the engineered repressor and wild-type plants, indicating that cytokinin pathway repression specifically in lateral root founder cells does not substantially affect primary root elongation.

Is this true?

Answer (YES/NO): YES